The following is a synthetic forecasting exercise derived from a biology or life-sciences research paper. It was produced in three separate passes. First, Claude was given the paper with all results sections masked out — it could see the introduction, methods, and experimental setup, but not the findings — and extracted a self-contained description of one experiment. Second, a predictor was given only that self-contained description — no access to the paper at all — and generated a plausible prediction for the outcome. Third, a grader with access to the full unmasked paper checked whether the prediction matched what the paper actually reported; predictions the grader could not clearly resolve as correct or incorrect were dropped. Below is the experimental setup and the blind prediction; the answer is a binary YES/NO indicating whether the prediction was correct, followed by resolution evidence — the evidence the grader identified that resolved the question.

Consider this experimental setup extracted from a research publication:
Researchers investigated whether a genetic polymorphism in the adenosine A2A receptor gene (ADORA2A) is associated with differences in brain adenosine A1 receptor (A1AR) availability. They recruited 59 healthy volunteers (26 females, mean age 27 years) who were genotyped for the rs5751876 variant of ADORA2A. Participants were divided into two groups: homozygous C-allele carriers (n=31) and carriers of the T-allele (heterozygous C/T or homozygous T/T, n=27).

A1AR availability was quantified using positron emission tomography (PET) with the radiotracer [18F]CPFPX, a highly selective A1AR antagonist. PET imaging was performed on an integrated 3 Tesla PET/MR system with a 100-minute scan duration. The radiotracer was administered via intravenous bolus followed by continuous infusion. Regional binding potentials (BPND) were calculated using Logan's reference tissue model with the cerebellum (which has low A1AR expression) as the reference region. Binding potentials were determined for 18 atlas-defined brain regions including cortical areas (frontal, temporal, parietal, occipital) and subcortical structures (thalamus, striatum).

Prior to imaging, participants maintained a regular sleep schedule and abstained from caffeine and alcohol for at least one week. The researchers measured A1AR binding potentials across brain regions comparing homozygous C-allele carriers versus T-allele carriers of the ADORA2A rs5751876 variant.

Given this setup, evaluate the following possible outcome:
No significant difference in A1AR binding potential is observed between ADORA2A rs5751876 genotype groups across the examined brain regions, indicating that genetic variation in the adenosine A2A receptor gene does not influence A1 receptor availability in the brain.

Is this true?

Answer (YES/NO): NO